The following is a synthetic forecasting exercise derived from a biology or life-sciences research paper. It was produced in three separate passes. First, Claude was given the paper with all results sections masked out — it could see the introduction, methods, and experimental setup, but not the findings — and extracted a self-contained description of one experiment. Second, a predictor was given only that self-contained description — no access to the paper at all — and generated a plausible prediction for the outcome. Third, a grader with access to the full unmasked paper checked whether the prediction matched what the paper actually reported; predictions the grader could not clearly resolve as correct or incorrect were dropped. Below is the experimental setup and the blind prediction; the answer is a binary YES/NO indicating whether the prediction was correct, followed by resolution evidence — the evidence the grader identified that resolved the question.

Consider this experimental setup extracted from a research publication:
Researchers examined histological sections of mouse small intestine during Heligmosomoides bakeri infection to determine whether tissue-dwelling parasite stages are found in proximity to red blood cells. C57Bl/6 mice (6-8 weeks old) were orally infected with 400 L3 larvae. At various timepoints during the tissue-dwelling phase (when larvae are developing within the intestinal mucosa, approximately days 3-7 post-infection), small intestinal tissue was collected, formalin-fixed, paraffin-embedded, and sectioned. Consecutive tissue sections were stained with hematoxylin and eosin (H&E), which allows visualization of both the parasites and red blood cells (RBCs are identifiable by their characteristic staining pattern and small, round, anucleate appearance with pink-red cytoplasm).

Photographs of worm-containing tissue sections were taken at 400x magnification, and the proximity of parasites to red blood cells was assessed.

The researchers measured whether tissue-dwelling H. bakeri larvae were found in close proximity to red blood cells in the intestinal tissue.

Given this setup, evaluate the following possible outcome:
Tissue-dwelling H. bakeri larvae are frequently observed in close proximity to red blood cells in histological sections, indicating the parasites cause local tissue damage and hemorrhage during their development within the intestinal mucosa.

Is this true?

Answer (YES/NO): YES